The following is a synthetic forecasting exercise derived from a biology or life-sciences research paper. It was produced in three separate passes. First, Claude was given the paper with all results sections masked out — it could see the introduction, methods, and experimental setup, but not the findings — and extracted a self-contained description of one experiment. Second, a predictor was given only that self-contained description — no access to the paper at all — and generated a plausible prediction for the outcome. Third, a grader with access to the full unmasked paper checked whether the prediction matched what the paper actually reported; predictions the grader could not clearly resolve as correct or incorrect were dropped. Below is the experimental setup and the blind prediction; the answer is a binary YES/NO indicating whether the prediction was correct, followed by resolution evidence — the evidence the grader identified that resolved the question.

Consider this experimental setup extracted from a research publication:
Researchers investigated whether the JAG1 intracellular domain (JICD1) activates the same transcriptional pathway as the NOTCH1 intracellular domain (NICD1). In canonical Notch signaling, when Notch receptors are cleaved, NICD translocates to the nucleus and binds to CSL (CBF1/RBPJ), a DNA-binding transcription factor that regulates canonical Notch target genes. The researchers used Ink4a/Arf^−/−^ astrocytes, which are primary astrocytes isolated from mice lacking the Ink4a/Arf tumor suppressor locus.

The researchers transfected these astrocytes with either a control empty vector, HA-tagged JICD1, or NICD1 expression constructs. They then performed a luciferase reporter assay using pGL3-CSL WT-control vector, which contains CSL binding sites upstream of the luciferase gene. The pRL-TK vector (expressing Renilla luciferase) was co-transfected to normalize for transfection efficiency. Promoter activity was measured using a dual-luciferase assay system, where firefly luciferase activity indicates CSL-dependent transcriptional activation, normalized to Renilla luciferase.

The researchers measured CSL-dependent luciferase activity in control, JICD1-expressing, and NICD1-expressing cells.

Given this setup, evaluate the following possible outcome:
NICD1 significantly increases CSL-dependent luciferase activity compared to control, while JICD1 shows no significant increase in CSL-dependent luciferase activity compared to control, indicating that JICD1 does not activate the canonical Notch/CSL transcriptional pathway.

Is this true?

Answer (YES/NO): YES